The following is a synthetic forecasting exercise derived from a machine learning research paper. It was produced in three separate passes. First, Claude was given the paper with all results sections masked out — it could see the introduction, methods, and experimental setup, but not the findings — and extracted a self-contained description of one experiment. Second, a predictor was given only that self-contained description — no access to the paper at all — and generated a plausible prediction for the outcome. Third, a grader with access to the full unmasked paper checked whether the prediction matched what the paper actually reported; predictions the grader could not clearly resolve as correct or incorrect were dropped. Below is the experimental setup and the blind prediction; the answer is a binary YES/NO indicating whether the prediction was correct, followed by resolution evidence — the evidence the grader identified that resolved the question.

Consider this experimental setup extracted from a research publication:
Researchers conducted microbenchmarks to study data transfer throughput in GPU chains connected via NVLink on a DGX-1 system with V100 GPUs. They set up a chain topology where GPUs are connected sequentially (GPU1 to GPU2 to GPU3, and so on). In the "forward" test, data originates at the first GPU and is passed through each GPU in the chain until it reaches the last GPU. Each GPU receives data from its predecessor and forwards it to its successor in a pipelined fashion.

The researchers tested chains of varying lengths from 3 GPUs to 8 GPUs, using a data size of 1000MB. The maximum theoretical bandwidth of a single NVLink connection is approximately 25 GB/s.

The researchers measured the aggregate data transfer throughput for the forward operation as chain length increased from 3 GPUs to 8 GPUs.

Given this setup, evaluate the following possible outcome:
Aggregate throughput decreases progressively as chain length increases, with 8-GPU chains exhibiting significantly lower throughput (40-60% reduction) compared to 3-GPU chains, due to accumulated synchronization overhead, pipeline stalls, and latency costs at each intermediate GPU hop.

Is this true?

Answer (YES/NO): NO